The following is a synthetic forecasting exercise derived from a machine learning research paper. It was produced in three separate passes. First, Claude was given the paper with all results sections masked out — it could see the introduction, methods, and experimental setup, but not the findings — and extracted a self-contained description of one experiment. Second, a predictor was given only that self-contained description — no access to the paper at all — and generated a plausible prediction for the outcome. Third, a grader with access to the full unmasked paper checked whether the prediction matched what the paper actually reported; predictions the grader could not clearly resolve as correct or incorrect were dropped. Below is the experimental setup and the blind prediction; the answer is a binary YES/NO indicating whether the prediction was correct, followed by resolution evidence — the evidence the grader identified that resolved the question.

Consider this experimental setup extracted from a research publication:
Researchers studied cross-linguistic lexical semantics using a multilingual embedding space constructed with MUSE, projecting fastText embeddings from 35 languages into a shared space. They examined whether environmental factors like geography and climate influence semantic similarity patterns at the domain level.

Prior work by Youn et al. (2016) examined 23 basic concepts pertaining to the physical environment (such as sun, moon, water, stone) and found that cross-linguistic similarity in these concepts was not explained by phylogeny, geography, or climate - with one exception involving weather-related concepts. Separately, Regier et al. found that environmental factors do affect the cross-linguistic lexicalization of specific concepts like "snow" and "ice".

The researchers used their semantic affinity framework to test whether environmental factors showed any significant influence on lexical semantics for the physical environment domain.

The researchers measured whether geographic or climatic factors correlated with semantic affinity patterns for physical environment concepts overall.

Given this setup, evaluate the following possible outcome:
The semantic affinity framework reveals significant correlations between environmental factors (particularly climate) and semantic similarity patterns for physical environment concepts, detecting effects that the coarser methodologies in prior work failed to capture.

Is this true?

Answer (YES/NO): NO